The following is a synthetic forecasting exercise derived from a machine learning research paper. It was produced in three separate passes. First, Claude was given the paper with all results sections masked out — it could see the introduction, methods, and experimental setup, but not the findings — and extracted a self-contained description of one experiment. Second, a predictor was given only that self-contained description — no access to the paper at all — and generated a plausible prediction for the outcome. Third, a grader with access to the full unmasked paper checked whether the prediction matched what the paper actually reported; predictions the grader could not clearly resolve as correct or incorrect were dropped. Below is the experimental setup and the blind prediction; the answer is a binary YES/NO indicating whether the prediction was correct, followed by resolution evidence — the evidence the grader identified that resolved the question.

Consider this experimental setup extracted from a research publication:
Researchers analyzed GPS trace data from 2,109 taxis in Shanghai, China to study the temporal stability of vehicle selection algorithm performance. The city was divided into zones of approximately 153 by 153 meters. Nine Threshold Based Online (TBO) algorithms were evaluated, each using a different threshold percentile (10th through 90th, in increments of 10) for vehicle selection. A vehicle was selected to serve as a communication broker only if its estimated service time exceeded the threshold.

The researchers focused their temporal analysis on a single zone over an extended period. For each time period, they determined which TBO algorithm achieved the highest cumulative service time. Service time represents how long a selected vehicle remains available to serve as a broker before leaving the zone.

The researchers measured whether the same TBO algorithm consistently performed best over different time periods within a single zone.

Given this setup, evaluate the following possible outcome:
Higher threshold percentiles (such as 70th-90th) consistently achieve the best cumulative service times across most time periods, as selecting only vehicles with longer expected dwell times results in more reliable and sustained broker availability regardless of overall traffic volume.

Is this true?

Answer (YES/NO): NO